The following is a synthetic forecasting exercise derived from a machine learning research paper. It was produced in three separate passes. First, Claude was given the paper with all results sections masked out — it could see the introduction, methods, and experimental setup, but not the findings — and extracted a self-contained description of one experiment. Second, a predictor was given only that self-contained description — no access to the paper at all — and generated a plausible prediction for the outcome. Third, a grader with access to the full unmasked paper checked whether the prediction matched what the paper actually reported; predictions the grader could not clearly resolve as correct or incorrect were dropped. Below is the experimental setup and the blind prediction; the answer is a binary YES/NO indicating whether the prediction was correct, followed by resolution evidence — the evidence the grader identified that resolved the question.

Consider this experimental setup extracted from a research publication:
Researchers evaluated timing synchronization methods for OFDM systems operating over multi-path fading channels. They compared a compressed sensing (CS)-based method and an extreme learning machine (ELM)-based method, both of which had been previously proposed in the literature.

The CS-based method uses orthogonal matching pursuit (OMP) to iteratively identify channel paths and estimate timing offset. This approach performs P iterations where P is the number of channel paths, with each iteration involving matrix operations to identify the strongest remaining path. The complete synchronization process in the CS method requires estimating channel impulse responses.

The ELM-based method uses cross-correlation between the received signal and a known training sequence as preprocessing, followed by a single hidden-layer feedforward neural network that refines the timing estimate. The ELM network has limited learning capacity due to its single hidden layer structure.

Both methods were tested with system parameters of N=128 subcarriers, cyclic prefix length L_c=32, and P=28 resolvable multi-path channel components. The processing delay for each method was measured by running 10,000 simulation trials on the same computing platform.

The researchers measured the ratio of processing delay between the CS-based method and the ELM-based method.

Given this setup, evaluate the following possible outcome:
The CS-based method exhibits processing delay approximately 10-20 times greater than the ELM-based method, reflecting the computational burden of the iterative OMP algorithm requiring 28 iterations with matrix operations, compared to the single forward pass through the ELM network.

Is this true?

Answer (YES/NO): NO